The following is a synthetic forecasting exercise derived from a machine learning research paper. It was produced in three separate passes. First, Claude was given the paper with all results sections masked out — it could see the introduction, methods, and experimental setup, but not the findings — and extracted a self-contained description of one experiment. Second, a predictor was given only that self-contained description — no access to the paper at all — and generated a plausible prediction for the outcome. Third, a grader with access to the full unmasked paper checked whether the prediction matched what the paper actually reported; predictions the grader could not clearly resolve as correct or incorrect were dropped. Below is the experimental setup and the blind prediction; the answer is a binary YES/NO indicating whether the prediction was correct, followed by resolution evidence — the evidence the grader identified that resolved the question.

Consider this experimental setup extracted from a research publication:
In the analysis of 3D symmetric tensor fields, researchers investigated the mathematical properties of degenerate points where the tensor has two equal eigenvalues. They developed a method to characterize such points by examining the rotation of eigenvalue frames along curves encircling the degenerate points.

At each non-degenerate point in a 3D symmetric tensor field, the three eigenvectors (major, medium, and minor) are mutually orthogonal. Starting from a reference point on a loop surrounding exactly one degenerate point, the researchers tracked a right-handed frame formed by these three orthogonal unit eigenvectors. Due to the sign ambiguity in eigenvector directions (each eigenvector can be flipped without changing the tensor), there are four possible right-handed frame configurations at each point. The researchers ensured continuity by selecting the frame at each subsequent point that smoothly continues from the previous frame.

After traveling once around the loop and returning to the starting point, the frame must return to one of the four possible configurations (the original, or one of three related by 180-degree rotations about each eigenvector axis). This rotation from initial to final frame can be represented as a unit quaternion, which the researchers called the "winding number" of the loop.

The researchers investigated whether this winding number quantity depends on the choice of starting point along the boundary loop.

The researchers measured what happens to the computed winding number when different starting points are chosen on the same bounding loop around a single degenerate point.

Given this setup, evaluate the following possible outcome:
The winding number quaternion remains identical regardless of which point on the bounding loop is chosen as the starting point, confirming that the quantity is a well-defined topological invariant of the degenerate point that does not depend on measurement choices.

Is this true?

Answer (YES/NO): YES